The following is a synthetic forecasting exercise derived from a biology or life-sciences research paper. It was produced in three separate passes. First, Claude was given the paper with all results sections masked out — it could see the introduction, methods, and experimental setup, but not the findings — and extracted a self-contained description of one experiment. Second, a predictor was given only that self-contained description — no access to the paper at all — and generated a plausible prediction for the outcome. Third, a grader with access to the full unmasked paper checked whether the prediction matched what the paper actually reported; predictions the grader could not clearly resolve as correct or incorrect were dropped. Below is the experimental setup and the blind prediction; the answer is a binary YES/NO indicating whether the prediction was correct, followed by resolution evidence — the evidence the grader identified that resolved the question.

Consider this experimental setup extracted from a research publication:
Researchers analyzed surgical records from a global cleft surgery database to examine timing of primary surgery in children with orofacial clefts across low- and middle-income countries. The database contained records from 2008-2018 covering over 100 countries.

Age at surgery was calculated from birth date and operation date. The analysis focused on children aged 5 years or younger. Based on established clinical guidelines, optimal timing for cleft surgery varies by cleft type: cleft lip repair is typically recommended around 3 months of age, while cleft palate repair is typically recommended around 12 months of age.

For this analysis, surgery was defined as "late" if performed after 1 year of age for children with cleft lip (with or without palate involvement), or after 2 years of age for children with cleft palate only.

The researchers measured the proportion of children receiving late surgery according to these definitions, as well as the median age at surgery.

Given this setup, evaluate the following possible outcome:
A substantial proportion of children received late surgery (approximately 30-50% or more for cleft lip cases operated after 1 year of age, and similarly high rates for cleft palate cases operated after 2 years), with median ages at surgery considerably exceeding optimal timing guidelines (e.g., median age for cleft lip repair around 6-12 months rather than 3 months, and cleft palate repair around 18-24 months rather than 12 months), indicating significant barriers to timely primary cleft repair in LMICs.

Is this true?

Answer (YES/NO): YES